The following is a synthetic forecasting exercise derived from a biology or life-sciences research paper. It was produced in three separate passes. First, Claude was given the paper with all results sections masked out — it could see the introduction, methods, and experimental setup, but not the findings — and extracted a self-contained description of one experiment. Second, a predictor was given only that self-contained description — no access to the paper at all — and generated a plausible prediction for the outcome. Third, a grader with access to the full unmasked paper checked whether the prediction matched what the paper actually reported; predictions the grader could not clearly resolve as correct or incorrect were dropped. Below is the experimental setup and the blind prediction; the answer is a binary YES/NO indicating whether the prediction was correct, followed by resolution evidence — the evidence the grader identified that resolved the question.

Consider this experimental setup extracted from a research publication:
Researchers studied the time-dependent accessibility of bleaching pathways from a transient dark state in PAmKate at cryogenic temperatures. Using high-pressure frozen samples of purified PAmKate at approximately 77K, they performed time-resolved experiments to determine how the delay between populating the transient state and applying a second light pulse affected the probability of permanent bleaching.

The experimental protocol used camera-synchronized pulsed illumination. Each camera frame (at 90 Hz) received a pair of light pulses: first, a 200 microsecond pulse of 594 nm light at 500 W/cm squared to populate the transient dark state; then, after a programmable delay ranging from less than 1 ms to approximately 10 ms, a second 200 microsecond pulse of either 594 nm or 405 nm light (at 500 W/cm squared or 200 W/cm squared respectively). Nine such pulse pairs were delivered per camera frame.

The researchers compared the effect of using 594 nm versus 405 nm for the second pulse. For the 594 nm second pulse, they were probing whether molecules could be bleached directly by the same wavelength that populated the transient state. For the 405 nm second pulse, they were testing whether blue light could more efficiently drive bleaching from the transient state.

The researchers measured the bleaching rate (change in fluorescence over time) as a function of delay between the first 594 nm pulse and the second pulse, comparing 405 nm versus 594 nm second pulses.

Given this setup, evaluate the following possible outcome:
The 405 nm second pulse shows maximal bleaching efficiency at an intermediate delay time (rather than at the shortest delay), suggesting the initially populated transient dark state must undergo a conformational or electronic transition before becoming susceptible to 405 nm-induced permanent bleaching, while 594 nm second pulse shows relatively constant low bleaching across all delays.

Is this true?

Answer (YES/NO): NO